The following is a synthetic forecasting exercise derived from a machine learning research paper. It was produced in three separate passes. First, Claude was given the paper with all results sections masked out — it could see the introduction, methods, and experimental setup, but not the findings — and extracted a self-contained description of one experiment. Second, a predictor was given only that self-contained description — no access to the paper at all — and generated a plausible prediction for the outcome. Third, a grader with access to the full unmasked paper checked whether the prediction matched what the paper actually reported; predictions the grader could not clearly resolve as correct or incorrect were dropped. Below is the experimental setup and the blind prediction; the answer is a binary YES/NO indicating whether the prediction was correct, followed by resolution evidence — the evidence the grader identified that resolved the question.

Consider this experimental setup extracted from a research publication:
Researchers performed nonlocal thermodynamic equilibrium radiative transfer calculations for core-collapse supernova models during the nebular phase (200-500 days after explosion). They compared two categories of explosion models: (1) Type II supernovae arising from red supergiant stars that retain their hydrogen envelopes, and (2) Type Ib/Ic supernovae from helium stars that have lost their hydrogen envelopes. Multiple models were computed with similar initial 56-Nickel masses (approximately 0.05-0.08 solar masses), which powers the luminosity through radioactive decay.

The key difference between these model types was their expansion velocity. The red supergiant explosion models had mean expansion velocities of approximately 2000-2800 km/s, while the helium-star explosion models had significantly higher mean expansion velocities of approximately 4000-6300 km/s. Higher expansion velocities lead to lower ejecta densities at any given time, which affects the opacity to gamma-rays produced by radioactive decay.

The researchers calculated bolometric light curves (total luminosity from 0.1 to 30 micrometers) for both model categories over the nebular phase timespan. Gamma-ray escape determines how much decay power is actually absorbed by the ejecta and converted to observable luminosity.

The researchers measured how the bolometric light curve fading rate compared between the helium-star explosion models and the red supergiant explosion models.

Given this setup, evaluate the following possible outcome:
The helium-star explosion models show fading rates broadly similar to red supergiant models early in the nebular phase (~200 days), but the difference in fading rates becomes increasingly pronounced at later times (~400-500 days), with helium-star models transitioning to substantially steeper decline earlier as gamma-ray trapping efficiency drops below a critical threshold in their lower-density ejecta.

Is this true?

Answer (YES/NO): NO